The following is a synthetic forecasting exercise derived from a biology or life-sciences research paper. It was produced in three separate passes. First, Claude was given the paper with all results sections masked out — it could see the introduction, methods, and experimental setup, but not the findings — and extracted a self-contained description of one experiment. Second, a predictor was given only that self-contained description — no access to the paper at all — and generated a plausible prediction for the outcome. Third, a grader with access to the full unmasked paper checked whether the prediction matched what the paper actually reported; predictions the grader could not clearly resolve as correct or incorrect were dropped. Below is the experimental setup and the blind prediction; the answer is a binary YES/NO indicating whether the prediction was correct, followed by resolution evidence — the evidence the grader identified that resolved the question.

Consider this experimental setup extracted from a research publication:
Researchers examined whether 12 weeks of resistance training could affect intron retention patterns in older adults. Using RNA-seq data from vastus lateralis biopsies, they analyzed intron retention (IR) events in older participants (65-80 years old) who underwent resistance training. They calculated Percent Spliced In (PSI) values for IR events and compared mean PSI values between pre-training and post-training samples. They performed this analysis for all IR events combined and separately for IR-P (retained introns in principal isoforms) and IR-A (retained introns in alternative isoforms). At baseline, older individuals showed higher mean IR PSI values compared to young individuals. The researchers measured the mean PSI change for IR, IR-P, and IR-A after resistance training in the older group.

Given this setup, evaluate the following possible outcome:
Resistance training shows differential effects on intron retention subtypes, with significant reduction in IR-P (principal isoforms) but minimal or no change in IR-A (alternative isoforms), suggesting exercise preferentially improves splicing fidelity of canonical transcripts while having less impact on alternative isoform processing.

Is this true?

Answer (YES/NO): NO